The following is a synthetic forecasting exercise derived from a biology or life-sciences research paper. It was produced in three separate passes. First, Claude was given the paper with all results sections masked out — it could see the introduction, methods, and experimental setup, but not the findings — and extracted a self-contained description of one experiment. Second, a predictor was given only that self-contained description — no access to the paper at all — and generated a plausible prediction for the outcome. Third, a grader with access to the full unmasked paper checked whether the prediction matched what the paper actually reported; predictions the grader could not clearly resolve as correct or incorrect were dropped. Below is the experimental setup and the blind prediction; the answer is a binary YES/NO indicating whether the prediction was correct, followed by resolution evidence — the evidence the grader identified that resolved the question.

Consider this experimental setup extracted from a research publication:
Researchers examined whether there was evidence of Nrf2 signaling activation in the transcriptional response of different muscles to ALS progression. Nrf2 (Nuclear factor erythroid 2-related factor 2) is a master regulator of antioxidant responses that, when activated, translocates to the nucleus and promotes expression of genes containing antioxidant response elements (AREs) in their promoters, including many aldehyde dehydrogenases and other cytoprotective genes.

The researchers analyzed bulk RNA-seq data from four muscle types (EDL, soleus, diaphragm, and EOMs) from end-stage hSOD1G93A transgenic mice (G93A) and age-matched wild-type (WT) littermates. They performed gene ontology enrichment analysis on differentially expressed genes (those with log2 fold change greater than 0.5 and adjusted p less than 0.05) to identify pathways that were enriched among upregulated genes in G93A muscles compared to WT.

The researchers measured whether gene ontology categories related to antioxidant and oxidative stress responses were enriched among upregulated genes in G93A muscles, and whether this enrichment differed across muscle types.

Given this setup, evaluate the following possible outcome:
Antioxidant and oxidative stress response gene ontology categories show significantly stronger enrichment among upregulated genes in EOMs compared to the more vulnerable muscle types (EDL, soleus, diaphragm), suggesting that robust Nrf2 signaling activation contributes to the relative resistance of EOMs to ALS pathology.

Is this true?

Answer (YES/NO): NO